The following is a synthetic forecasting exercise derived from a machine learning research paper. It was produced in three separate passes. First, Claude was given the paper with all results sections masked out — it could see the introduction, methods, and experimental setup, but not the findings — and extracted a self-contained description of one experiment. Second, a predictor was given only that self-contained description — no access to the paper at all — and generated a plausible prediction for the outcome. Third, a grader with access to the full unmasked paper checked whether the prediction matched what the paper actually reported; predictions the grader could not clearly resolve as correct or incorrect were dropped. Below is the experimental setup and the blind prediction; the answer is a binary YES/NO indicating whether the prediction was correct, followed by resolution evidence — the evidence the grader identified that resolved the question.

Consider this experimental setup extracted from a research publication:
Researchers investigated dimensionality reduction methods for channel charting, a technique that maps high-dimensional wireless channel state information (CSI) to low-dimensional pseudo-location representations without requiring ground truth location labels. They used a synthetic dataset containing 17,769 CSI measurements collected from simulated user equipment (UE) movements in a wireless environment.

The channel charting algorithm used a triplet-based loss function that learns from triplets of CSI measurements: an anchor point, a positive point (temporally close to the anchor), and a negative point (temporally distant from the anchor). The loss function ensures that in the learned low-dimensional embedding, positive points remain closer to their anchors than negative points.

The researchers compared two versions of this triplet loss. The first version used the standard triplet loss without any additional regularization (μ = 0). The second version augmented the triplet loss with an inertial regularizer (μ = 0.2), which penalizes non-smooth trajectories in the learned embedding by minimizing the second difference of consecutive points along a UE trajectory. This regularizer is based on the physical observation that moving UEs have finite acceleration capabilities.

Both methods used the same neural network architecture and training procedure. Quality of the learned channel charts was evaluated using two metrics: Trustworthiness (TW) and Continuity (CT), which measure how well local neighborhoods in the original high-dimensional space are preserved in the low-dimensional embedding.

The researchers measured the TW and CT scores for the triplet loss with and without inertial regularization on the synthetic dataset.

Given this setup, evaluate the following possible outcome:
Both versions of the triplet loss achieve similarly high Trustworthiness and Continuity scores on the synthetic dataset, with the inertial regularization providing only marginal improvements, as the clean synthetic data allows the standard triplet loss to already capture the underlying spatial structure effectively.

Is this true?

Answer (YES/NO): YES